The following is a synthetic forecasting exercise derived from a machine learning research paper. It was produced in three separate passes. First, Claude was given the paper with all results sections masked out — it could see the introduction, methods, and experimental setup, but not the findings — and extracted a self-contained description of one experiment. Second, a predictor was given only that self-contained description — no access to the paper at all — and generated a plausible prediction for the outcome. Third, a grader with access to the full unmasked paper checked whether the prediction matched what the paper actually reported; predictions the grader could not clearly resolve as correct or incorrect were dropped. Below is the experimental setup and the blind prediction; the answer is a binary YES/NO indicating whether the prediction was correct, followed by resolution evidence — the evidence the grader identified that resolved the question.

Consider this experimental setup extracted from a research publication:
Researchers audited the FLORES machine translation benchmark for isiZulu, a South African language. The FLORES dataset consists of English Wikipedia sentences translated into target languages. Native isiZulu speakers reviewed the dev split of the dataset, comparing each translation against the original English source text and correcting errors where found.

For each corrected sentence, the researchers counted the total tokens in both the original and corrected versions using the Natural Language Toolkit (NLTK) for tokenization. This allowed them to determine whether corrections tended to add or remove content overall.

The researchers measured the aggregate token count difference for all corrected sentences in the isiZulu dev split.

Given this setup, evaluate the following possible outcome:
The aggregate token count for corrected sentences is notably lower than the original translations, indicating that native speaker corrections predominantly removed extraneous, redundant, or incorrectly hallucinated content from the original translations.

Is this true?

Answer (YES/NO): YES